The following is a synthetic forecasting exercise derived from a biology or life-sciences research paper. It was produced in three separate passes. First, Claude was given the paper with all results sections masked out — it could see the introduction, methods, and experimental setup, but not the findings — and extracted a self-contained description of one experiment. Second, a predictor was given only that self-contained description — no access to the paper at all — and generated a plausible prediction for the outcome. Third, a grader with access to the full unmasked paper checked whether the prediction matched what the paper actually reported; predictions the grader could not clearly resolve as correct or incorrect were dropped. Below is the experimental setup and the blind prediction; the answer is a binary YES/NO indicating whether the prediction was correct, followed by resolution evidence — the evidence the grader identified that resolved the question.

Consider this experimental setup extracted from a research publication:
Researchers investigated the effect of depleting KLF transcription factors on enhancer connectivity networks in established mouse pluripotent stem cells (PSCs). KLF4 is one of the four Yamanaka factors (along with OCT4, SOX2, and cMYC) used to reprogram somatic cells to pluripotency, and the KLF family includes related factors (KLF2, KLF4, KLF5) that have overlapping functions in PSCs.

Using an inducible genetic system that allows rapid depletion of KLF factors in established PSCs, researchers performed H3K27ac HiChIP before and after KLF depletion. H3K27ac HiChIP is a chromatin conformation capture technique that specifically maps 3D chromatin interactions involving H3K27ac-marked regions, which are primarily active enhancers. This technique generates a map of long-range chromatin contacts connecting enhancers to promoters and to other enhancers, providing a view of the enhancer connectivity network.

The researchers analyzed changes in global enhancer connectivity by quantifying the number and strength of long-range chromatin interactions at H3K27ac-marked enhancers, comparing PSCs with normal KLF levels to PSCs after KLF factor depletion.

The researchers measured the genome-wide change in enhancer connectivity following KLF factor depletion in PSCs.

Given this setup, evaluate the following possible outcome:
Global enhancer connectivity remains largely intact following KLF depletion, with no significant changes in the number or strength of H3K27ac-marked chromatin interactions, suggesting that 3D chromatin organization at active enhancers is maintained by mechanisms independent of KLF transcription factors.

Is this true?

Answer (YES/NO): NO